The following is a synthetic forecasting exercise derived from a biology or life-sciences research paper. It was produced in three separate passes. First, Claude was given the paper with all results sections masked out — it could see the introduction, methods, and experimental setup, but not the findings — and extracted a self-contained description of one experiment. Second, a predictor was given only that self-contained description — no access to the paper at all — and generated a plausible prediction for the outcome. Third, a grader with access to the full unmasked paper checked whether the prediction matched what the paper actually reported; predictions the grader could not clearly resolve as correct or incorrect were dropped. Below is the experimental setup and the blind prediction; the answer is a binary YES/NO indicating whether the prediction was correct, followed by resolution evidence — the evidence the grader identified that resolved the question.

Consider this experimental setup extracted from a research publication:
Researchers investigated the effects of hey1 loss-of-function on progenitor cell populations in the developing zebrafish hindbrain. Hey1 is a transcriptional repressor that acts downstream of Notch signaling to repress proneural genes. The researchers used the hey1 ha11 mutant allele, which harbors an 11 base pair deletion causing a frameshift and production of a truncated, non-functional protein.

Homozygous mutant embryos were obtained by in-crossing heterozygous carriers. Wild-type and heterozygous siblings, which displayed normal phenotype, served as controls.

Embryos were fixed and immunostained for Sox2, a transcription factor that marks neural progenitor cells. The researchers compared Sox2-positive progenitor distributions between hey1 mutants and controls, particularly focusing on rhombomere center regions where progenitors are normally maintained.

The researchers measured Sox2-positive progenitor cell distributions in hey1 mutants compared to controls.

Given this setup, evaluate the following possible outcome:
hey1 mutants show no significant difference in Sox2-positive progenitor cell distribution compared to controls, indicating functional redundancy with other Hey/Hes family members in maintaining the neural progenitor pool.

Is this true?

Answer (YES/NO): YES